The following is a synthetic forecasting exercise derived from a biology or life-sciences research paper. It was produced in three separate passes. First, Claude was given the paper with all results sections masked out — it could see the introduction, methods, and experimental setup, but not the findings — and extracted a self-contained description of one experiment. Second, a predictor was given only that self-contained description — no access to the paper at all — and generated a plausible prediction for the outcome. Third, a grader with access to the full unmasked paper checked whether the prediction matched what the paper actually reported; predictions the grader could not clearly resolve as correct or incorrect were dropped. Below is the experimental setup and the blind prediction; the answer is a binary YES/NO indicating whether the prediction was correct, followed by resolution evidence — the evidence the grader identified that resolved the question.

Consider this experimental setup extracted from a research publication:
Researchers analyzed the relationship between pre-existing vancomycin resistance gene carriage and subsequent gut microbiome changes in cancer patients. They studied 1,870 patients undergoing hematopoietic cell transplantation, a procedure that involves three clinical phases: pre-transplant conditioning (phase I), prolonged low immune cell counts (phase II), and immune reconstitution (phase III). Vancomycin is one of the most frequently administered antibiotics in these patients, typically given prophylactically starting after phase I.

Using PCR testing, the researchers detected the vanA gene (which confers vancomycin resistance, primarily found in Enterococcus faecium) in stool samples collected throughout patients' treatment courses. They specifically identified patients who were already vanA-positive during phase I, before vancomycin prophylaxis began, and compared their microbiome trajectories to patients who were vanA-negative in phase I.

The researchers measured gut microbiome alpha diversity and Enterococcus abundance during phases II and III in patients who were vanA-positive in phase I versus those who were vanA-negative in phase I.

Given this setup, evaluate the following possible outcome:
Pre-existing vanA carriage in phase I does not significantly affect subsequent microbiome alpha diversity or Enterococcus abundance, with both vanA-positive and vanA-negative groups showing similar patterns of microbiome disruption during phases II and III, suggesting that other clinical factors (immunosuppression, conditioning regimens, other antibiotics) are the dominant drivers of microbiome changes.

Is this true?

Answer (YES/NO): NO